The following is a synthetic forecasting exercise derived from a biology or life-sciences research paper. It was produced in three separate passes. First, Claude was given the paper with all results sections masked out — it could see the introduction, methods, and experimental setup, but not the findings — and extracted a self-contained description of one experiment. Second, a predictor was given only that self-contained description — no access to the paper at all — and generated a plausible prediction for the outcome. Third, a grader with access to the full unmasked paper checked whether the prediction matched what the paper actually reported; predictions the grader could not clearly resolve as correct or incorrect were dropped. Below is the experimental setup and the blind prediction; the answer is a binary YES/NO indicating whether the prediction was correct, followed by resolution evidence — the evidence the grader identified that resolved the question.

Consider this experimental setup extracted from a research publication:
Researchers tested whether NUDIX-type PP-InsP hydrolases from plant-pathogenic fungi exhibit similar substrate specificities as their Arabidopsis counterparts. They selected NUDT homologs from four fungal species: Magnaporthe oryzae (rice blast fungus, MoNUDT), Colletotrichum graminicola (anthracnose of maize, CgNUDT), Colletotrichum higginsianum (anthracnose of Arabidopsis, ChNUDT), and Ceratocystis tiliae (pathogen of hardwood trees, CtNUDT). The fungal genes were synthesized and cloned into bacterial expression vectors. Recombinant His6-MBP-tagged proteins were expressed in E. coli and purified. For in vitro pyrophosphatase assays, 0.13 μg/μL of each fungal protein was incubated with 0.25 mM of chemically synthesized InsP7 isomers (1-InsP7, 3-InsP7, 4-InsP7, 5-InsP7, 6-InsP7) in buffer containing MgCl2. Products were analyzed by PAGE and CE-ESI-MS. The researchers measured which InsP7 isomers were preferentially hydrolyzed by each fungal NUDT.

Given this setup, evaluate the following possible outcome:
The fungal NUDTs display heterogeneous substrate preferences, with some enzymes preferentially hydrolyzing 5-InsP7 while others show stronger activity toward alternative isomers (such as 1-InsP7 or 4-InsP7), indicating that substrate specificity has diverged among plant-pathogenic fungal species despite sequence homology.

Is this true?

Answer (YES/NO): NO